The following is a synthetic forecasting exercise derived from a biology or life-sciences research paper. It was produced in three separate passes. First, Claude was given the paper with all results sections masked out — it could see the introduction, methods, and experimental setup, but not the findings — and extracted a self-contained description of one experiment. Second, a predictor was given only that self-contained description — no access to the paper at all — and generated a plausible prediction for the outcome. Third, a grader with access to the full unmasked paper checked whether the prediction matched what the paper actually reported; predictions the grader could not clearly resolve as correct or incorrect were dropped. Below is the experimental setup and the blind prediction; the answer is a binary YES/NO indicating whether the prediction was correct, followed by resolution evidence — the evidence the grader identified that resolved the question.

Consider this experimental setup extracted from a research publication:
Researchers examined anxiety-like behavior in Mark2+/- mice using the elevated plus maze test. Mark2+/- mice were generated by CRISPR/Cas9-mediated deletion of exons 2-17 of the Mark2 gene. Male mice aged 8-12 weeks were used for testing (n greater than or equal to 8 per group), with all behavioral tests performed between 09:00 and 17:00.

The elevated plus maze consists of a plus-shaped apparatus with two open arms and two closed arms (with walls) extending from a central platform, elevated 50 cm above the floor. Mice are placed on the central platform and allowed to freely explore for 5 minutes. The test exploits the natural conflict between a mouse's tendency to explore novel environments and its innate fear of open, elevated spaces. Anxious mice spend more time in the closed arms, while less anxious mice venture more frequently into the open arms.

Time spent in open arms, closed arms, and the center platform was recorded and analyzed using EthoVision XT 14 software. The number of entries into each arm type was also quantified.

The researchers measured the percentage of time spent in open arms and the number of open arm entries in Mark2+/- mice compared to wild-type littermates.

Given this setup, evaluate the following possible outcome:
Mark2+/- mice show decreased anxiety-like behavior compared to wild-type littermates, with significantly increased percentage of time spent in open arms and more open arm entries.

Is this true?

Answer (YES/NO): NO